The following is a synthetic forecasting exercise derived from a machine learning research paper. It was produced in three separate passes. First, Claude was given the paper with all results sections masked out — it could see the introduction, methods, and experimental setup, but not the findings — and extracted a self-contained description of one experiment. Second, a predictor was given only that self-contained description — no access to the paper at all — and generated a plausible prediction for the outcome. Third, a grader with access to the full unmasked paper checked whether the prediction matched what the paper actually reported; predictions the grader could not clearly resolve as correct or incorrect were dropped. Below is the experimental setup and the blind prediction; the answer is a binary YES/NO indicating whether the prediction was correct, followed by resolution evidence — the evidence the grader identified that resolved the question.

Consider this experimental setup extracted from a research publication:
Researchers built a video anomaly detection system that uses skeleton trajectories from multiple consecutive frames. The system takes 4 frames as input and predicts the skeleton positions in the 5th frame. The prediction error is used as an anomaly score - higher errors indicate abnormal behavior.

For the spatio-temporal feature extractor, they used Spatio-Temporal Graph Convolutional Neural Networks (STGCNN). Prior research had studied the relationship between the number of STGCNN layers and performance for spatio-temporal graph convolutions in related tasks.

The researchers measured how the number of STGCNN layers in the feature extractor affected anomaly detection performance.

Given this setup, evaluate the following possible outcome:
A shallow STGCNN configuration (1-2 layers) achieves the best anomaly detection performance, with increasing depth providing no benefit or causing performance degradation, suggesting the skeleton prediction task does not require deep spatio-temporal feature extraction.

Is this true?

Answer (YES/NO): YES